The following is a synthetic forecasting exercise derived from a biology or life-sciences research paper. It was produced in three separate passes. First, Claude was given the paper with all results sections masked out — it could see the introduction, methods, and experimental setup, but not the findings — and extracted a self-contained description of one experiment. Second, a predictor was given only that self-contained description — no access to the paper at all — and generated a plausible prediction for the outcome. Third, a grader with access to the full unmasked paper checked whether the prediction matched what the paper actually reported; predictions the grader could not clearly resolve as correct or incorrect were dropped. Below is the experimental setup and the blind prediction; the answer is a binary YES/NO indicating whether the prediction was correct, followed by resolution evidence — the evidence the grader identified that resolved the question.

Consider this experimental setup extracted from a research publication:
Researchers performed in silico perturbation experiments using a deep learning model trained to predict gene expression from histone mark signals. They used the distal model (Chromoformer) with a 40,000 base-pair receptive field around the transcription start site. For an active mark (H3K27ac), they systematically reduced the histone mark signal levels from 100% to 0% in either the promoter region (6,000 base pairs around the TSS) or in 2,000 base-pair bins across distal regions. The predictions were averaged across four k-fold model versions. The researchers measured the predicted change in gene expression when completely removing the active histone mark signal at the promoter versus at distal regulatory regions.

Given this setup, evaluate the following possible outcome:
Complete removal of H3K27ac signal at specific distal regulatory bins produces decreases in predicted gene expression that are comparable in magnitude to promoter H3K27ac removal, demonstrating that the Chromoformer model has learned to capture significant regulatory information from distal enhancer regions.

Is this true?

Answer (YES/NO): NO